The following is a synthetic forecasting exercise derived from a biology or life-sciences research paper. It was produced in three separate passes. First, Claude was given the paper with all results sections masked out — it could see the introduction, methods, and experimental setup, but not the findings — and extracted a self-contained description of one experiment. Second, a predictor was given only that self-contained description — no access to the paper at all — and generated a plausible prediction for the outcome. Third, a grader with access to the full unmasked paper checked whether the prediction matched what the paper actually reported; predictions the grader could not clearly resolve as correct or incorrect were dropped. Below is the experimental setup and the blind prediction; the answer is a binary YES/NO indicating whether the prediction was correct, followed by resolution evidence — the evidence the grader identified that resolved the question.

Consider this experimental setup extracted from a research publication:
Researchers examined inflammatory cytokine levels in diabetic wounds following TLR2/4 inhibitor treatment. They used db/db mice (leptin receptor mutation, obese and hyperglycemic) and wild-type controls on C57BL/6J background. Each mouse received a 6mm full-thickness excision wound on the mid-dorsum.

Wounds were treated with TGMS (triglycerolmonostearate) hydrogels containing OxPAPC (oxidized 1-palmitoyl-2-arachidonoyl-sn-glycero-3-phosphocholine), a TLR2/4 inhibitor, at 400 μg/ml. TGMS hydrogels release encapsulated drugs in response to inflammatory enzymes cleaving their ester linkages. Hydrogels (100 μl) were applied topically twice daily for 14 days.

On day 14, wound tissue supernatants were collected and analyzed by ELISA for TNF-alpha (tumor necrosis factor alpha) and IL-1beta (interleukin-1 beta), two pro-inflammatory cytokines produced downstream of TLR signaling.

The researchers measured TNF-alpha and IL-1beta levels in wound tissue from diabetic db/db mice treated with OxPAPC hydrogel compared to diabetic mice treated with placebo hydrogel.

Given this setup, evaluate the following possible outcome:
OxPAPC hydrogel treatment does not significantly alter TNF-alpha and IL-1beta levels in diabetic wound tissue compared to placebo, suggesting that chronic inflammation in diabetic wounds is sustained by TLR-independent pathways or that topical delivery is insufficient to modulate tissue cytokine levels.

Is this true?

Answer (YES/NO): NO